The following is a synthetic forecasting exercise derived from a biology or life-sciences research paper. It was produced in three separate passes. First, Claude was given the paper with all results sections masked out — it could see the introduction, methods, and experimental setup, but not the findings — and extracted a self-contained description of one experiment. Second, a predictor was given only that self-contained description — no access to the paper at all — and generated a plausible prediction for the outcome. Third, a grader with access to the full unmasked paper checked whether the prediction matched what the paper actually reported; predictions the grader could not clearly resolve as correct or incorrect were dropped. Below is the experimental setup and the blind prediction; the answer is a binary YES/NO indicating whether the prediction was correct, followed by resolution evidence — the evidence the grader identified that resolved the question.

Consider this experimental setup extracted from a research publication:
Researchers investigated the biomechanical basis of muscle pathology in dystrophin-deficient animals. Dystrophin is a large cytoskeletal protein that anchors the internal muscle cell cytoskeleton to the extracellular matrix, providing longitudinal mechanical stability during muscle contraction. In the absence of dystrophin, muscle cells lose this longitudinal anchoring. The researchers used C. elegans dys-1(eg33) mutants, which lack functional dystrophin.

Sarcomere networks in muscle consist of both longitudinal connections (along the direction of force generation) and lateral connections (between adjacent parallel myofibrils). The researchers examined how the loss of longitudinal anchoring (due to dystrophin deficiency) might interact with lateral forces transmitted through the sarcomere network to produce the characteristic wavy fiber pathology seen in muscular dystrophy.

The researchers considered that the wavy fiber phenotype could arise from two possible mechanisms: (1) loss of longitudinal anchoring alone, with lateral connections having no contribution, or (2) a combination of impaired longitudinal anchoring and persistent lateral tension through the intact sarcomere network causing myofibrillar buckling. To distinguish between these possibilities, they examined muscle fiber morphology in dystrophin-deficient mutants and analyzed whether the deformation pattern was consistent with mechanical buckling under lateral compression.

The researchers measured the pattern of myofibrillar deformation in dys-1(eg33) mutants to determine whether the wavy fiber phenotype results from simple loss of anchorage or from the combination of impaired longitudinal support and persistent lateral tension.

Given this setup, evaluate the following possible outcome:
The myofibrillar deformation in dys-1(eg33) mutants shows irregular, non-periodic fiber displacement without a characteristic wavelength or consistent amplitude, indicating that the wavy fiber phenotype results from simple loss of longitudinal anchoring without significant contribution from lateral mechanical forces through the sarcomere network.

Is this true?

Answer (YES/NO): NO